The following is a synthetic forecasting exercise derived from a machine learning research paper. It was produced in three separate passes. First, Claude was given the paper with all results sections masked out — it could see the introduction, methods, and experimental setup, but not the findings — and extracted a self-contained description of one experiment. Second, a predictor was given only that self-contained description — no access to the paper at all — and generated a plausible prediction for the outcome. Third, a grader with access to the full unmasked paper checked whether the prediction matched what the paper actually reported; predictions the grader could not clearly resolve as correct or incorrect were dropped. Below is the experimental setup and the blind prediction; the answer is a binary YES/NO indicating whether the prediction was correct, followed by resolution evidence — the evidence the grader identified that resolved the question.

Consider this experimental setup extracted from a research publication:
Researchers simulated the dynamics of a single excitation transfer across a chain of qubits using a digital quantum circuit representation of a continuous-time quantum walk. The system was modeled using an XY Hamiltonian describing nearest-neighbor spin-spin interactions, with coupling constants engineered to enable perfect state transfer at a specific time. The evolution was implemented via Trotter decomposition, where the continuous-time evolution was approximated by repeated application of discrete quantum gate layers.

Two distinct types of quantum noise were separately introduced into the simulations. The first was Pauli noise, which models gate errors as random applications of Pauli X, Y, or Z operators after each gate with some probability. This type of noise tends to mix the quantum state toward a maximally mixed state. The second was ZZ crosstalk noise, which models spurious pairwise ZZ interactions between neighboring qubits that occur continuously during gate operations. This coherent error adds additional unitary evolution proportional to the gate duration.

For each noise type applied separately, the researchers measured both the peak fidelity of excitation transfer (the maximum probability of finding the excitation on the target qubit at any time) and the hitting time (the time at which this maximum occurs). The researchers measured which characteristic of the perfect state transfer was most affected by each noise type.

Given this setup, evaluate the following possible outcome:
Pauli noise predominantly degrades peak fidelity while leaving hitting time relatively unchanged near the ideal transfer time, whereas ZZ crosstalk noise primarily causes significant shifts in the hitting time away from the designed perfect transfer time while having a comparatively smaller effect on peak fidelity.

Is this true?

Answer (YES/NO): YES